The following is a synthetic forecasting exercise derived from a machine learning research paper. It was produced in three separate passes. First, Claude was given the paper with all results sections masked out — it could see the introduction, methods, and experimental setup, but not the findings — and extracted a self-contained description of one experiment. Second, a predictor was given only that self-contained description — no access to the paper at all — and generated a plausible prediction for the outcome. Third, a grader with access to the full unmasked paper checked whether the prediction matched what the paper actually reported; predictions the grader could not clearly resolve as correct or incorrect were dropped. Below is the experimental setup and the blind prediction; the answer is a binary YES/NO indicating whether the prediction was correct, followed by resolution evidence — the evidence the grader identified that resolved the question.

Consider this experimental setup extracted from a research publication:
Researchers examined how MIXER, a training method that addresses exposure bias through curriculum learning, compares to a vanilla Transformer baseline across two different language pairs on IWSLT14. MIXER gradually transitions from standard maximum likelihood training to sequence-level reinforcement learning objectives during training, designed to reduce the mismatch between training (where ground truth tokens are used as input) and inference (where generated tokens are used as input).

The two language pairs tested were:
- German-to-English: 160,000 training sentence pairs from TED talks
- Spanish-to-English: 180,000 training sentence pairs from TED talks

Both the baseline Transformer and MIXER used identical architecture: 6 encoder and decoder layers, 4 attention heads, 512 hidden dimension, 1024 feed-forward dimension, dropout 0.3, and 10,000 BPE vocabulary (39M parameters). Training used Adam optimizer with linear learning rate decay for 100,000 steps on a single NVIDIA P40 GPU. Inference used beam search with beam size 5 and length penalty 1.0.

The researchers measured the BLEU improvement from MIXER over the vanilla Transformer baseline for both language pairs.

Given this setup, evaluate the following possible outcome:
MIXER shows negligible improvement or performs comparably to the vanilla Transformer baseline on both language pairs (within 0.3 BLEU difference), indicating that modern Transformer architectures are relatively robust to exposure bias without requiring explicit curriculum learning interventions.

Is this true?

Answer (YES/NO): NO